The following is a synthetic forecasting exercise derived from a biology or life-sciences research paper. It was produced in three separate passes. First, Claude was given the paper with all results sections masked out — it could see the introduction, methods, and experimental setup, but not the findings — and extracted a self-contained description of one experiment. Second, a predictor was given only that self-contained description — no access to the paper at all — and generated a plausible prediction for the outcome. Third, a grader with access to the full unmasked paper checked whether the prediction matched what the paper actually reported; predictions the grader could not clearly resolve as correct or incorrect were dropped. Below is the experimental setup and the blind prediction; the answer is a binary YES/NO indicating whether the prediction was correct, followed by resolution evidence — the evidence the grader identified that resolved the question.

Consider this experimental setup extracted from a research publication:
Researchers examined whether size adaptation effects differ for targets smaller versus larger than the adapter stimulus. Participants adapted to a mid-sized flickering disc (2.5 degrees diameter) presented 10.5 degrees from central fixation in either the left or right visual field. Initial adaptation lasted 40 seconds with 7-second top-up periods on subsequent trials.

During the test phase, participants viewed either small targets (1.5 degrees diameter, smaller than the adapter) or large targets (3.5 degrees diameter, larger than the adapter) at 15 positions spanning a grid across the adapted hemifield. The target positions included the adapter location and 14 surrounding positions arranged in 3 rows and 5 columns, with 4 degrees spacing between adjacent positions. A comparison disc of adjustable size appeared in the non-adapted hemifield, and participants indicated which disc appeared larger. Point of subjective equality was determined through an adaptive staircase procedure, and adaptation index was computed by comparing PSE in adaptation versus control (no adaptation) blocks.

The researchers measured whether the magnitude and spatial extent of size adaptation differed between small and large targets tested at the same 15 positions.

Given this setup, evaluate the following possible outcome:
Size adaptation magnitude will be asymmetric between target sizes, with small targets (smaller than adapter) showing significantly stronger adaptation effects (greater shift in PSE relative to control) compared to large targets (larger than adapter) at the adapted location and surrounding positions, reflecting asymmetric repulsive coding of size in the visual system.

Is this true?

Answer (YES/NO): YES